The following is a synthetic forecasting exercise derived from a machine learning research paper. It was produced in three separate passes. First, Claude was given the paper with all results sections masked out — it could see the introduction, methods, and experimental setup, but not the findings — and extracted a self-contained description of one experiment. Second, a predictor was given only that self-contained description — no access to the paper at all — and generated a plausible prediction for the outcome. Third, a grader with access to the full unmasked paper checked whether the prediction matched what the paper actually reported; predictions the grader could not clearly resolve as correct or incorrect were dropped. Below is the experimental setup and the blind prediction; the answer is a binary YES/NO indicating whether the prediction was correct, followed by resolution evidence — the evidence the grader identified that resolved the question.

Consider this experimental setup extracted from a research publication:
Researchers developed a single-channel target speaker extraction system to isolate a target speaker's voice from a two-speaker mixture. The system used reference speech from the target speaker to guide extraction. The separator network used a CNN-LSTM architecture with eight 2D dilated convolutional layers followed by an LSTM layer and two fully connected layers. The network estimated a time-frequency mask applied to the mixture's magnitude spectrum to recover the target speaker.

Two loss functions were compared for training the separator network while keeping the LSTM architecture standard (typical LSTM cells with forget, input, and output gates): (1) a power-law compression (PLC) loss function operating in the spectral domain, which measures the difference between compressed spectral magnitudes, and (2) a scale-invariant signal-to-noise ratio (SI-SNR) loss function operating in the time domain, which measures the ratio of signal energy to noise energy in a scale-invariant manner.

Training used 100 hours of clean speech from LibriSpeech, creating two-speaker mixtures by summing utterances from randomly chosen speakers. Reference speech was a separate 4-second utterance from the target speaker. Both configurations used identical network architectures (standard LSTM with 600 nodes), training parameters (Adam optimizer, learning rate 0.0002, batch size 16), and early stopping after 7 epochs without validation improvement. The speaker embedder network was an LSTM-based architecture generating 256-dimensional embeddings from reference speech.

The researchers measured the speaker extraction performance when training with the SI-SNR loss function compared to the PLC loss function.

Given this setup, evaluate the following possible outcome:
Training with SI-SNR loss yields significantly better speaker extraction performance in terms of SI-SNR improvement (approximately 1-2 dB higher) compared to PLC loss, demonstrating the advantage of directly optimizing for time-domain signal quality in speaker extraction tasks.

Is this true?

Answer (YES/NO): YES